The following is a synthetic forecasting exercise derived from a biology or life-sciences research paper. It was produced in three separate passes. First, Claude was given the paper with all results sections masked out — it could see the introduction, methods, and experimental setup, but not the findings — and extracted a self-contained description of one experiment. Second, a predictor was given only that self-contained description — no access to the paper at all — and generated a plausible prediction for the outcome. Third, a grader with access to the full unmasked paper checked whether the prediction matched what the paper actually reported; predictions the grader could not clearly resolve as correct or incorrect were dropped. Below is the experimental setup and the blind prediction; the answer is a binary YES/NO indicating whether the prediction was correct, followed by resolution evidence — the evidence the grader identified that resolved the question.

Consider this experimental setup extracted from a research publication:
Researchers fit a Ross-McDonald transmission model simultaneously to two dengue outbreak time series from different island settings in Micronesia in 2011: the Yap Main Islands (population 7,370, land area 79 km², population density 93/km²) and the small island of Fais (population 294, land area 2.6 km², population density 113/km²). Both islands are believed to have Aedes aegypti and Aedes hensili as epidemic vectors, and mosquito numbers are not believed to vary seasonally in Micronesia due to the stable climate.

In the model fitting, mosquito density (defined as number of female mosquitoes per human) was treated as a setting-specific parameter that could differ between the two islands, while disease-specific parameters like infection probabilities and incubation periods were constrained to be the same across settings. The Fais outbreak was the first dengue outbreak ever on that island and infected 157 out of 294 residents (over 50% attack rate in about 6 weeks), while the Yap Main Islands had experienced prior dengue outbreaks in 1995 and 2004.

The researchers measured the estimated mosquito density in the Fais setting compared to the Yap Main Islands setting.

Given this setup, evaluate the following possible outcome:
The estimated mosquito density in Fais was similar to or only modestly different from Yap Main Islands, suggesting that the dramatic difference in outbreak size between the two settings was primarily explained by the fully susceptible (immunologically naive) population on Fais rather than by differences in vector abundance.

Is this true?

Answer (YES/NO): NO